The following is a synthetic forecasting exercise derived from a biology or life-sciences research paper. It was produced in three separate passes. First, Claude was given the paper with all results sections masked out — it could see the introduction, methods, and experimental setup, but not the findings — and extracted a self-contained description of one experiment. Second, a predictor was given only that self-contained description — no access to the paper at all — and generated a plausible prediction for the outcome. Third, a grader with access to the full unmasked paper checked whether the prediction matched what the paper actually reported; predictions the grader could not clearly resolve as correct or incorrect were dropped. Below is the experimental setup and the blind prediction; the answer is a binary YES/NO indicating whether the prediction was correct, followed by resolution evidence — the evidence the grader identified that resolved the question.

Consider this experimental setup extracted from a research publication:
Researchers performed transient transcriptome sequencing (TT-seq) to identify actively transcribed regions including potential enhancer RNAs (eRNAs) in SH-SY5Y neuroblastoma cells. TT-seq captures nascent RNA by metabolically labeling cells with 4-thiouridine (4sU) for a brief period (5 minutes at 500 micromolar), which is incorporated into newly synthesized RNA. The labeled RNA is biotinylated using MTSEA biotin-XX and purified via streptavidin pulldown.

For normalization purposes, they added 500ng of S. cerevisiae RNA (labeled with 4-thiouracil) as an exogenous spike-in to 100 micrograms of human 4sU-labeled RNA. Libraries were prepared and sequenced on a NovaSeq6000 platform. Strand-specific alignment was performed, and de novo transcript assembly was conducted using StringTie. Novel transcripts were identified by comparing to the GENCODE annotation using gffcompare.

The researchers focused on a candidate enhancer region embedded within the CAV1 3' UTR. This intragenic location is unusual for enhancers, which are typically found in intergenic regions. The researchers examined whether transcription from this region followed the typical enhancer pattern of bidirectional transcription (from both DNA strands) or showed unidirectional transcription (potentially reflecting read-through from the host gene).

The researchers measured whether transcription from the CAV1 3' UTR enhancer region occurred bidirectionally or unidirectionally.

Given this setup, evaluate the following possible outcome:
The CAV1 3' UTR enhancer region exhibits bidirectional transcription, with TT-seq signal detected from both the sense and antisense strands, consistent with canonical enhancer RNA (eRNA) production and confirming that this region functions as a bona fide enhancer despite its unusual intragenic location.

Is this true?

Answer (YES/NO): YES